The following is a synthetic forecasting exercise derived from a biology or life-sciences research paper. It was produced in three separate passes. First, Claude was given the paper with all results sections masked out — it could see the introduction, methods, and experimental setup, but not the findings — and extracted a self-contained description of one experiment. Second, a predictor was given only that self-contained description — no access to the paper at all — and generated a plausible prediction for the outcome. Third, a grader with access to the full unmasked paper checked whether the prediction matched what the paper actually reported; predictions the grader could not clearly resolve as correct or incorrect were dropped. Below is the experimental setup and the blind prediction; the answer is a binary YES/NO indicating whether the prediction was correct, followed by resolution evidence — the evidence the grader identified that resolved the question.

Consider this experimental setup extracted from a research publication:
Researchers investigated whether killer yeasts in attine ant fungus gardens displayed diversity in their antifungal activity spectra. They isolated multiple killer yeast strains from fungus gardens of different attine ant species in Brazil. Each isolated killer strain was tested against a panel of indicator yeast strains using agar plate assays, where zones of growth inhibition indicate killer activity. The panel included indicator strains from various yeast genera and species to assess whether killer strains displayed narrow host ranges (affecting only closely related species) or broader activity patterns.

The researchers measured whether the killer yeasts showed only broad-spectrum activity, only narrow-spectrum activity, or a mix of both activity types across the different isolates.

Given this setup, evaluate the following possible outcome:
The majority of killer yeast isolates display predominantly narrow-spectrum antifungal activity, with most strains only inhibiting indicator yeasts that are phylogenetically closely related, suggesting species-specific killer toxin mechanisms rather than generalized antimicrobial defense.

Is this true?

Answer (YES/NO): NO